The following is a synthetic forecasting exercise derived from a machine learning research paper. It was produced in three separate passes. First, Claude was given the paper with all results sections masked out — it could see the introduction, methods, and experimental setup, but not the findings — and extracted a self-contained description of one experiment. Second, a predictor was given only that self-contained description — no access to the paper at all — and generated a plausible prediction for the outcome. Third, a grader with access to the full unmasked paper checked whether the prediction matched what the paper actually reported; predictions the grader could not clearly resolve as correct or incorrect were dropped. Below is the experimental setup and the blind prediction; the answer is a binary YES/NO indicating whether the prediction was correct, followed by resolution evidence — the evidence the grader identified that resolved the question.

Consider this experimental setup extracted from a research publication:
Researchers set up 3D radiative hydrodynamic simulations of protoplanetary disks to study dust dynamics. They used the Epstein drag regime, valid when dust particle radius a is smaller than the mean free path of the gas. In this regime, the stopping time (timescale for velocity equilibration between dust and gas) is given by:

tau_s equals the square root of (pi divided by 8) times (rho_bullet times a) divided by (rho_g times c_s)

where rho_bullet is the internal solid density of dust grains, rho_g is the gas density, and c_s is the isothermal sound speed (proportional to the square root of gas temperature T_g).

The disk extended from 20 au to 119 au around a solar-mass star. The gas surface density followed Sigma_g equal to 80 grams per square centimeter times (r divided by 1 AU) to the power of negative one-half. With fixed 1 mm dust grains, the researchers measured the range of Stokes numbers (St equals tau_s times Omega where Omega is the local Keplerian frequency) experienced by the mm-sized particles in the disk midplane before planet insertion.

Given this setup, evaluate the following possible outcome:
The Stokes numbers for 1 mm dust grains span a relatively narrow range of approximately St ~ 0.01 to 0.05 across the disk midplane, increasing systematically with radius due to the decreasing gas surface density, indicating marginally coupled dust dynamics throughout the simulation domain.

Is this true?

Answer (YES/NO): NO